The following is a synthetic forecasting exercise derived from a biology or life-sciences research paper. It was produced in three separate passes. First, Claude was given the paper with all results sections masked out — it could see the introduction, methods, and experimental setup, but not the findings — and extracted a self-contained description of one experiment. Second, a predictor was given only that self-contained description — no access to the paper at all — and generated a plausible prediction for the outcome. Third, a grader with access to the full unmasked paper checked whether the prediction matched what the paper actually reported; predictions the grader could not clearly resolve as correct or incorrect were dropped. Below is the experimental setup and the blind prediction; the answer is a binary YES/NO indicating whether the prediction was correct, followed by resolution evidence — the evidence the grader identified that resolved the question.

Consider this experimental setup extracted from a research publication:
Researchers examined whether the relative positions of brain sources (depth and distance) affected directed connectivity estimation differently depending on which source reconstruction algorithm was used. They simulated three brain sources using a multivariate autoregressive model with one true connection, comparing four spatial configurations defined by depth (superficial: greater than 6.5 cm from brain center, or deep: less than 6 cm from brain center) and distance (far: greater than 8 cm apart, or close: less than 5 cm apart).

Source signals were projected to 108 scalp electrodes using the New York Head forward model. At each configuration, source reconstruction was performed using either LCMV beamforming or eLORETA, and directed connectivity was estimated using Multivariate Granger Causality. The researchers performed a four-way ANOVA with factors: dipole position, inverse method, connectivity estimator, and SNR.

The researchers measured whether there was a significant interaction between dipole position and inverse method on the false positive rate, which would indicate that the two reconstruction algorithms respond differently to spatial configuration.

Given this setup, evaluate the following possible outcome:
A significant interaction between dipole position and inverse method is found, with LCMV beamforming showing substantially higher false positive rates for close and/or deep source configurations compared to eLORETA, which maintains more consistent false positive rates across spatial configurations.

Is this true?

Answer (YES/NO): NO